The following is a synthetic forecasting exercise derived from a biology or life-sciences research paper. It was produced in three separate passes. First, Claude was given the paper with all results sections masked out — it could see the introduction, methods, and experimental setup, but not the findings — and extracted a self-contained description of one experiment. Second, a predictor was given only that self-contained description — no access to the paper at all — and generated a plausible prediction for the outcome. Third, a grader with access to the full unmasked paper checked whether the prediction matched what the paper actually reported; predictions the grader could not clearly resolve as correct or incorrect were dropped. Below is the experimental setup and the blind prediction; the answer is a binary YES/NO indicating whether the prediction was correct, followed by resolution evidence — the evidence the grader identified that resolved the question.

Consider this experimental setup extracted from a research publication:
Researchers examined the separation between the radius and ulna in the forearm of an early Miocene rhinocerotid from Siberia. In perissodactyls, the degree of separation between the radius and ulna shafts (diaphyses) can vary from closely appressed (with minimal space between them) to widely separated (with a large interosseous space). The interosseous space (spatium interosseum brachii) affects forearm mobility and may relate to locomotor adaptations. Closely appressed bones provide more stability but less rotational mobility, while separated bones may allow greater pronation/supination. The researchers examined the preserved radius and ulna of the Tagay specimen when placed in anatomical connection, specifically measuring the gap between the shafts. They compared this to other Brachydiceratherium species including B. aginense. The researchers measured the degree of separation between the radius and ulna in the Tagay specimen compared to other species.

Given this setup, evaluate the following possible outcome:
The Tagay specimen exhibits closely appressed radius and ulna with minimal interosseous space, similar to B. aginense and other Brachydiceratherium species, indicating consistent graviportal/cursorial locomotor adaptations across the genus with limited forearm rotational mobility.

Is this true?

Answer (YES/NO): NO